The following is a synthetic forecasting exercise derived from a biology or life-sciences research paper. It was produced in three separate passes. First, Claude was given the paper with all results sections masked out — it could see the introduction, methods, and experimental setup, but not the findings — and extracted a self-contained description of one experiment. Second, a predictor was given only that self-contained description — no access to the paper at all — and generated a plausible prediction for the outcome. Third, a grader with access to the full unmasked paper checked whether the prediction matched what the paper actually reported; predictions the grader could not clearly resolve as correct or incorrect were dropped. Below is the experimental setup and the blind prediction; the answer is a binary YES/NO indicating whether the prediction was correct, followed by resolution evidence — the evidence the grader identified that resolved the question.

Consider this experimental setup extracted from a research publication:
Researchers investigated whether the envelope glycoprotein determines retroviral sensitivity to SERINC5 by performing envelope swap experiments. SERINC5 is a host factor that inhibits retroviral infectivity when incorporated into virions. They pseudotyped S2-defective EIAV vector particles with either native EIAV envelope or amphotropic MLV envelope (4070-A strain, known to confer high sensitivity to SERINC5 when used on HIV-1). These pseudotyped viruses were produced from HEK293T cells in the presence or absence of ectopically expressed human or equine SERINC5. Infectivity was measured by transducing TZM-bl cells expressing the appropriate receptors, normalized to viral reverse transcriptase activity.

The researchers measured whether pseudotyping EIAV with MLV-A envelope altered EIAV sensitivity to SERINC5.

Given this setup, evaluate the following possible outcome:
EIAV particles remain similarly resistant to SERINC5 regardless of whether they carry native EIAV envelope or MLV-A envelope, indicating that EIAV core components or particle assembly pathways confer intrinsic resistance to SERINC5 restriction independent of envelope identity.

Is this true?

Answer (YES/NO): NO